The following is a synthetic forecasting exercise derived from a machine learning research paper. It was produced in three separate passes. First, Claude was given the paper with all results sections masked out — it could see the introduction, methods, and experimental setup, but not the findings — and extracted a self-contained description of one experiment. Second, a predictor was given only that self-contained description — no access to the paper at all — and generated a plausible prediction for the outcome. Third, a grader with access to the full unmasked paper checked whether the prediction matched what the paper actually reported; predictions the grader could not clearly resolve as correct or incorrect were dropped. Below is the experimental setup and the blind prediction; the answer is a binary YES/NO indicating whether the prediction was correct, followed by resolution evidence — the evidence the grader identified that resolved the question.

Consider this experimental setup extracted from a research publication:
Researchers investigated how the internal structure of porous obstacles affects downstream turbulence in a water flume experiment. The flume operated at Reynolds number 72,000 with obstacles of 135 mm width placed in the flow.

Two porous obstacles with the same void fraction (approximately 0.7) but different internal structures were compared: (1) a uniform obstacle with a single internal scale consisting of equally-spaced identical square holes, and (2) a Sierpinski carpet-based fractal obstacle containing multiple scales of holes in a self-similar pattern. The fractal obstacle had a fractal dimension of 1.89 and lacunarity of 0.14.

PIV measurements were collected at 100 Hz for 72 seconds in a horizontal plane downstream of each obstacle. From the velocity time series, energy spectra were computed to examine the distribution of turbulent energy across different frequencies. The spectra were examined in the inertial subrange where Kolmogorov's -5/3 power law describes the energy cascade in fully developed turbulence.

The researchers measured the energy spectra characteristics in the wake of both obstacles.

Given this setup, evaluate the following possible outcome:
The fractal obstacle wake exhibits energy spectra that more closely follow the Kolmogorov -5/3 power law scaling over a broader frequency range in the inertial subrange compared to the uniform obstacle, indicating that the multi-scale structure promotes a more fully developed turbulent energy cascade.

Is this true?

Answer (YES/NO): NO